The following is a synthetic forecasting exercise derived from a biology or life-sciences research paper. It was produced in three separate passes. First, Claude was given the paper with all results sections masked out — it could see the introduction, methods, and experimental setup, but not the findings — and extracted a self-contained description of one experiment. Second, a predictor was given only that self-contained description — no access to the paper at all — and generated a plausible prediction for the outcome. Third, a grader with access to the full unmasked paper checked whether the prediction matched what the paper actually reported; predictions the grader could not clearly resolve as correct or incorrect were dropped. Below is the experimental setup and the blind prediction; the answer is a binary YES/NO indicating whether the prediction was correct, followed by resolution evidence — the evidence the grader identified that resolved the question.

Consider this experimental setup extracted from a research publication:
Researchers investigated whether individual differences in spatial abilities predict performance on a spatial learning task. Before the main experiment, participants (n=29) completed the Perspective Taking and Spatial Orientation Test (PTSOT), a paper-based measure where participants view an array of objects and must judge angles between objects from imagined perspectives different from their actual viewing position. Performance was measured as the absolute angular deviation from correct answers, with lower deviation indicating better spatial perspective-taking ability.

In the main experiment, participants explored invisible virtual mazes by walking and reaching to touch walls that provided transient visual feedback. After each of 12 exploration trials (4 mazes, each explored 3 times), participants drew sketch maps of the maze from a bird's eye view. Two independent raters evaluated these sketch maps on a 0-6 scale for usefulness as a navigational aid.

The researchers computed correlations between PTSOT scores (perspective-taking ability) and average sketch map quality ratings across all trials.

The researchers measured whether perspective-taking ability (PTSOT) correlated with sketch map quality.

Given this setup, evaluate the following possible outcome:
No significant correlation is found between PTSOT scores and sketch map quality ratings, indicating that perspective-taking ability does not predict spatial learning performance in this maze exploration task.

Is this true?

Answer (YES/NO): NO